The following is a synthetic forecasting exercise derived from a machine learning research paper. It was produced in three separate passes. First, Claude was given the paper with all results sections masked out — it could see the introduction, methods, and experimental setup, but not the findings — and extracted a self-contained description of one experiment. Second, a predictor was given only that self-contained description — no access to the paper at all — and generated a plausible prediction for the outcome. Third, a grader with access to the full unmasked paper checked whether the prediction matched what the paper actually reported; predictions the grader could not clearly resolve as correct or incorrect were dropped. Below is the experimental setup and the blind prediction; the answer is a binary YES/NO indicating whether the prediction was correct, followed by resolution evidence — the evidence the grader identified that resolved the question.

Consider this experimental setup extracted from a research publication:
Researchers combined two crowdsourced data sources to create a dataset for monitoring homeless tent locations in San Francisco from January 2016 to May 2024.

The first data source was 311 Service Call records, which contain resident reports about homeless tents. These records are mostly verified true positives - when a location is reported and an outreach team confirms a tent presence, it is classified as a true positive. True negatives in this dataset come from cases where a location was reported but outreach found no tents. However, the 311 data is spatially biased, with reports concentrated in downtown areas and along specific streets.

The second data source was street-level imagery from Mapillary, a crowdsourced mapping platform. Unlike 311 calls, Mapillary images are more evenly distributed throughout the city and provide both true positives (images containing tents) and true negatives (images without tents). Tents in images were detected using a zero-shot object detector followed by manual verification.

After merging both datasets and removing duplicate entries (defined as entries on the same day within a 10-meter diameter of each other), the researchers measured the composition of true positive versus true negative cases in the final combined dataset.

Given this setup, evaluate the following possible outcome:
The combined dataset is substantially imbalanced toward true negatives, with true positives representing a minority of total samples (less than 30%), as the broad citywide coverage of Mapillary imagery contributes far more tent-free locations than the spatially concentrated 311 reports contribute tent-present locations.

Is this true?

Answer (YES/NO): NO